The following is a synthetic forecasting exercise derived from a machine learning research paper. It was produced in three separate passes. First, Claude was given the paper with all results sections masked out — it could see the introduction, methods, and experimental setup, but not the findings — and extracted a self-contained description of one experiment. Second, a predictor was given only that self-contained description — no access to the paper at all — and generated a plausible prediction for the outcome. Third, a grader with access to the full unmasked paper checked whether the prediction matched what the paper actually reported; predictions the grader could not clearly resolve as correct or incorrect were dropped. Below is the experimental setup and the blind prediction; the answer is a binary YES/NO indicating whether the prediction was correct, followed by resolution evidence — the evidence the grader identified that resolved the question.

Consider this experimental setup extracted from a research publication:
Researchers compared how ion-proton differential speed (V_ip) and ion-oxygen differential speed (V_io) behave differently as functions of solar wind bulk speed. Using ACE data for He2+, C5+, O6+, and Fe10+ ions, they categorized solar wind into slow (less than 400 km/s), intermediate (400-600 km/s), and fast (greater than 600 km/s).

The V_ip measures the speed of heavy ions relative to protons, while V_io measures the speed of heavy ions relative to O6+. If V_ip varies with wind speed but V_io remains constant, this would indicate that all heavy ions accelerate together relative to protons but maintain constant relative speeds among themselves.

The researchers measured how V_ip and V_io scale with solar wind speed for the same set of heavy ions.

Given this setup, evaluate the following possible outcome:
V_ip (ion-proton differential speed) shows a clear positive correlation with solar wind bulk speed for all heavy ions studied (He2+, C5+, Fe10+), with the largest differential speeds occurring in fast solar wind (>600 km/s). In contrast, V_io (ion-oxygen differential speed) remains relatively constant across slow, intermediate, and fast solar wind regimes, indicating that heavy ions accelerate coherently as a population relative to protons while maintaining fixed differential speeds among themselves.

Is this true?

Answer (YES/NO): YES